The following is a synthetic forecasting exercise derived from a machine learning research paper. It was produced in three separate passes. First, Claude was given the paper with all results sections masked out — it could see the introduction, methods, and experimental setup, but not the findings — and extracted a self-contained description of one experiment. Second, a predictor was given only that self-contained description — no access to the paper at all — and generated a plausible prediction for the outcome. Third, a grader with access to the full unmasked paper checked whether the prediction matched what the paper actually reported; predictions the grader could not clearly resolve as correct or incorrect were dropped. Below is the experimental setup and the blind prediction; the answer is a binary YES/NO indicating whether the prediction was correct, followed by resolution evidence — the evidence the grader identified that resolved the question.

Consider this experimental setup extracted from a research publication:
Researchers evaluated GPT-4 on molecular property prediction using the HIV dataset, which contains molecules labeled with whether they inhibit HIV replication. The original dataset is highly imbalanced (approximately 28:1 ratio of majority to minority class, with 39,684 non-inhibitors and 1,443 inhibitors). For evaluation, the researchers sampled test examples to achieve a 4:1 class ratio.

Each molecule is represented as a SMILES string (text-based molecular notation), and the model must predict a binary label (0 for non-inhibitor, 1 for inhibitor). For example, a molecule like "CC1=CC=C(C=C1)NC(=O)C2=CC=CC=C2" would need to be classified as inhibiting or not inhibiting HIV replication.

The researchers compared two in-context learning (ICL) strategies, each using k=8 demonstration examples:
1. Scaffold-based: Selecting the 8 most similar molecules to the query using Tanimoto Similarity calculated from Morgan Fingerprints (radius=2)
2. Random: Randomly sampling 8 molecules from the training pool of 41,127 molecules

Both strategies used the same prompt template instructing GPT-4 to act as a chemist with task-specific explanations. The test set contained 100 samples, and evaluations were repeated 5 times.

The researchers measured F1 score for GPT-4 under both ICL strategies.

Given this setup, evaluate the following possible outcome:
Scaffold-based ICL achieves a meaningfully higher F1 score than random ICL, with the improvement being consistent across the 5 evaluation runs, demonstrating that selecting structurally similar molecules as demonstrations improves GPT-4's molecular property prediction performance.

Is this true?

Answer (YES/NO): NO